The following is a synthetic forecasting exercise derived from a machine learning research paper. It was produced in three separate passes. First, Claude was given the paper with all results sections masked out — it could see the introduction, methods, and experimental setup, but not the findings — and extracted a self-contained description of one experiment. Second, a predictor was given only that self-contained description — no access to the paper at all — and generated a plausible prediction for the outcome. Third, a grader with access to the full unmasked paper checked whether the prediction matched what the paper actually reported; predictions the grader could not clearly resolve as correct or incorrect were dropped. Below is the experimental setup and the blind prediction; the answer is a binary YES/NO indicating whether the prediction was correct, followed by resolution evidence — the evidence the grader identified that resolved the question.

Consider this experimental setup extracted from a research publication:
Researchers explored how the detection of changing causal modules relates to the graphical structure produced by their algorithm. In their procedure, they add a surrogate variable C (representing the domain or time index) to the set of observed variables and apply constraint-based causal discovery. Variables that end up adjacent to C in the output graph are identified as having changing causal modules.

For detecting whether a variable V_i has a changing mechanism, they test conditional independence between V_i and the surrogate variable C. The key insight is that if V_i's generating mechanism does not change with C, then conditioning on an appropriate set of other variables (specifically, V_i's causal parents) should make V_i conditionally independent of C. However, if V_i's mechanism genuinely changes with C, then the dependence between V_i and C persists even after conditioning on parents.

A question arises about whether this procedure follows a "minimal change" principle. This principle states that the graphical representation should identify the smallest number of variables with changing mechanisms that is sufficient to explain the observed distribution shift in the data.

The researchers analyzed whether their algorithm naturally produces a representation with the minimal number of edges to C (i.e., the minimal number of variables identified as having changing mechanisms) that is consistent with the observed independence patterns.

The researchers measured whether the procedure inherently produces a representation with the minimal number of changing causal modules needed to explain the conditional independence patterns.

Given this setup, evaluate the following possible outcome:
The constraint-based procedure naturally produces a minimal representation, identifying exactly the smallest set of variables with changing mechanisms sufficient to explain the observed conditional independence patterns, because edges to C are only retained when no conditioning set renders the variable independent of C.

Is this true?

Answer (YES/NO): YES